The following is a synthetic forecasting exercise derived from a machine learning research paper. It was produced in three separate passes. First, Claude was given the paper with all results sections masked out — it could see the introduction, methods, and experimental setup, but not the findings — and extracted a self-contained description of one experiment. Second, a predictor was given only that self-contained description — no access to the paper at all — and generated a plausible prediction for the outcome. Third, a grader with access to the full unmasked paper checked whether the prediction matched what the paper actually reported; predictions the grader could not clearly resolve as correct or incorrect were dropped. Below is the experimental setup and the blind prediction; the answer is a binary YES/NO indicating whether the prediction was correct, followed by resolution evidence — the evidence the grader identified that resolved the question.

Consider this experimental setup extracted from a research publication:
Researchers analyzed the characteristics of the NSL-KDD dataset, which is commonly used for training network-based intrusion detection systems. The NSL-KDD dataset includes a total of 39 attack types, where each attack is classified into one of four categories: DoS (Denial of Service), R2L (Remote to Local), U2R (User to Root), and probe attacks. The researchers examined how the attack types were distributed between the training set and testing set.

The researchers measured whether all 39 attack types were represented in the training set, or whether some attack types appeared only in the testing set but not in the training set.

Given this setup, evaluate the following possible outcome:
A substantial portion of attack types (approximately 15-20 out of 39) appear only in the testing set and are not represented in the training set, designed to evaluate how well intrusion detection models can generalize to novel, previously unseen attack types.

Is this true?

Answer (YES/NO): YES